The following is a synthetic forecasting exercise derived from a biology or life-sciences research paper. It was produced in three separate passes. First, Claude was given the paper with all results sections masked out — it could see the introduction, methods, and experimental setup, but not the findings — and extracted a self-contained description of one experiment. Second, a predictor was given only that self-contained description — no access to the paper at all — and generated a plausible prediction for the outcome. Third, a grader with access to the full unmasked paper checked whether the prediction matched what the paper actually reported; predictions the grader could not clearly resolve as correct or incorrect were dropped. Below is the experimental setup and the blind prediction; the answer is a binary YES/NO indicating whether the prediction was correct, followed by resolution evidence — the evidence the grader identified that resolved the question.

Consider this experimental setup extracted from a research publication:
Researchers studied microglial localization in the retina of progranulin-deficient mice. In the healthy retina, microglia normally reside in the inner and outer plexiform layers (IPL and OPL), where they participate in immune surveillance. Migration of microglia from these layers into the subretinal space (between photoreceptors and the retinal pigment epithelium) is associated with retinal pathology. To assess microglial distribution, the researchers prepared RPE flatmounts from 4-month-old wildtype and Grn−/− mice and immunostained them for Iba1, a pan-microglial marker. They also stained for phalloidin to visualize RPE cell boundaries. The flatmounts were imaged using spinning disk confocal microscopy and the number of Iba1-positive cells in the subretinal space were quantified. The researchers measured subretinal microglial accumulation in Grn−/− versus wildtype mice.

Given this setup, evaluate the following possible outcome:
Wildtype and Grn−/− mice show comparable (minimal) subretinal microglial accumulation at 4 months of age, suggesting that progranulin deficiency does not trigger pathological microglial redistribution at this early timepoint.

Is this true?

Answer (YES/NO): NO